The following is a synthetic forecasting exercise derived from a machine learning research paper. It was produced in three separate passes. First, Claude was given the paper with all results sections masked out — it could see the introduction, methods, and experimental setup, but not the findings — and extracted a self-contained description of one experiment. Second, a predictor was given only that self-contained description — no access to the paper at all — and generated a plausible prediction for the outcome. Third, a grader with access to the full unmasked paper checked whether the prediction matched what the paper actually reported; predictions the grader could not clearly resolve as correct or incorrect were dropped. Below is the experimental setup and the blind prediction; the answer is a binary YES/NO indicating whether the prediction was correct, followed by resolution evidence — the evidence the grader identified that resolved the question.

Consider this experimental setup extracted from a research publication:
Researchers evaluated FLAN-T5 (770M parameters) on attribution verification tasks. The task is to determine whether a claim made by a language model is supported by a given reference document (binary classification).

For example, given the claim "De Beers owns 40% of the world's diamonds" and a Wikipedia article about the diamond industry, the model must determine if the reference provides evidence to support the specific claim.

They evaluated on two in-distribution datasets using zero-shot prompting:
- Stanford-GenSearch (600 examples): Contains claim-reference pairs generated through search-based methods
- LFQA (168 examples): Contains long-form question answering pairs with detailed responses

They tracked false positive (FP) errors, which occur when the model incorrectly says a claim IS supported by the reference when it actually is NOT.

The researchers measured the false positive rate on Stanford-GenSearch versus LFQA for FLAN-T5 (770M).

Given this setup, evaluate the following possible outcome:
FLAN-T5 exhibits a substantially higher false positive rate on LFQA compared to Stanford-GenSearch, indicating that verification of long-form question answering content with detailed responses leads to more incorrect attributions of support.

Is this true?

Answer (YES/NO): NO